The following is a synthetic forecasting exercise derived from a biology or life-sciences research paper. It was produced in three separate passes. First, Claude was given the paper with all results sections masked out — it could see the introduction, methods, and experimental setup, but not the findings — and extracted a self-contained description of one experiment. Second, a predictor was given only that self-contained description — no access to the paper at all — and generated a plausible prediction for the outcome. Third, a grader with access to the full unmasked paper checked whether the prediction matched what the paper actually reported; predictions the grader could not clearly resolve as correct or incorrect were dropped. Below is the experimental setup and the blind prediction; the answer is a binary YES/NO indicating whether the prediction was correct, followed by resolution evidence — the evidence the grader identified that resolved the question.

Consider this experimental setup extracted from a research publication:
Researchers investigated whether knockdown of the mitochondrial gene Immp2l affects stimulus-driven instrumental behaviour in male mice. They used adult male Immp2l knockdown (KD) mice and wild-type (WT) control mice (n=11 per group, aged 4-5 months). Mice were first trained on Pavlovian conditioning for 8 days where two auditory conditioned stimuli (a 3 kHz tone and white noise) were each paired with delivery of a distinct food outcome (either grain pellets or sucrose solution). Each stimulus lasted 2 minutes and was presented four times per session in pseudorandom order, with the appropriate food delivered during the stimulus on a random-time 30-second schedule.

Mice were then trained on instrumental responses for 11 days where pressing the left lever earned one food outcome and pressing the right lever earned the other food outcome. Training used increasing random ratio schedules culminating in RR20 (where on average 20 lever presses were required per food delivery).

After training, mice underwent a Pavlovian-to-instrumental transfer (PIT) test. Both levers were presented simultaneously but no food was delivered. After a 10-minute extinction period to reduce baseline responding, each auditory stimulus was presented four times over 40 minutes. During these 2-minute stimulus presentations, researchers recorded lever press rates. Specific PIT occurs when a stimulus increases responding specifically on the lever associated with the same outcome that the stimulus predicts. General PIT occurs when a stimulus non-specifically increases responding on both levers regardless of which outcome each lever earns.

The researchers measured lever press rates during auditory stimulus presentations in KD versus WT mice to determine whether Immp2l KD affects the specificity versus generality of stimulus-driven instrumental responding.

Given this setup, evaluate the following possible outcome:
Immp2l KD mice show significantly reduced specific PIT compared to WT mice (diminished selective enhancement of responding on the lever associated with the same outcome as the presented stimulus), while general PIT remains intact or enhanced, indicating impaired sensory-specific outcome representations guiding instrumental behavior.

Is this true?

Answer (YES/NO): NO